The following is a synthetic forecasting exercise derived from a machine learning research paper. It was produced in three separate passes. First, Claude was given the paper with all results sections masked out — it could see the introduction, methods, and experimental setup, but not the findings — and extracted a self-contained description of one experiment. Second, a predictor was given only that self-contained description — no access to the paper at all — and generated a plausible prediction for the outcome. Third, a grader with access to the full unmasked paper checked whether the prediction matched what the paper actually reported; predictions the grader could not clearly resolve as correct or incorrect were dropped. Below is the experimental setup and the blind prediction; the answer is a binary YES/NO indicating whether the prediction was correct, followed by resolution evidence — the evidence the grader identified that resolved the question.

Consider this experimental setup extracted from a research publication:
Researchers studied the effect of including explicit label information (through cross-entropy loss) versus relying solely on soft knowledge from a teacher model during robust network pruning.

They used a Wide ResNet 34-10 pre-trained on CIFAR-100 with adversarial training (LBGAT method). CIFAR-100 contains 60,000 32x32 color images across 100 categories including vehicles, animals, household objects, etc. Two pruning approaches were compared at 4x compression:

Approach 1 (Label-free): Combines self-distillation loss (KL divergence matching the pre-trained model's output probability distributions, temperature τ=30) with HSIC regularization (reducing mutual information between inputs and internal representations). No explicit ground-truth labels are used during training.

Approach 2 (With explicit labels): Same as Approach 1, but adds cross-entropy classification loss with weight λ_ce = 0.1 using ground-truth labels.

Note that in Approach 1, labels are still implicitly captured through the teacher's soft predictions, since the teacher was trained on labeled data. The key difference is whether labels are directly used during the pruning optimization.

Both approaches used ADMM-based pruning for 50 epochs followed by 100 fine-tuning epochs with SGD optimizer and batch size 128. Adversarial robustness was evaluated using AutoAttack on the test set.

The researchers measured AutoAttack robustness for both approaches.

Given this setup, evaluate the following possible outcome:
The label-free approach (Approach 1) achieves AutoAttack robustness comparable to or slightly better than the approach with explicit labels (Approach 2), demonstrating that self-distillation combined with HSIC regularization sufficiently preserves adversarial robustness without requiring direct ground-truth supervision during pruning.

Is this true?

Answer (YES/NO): YES